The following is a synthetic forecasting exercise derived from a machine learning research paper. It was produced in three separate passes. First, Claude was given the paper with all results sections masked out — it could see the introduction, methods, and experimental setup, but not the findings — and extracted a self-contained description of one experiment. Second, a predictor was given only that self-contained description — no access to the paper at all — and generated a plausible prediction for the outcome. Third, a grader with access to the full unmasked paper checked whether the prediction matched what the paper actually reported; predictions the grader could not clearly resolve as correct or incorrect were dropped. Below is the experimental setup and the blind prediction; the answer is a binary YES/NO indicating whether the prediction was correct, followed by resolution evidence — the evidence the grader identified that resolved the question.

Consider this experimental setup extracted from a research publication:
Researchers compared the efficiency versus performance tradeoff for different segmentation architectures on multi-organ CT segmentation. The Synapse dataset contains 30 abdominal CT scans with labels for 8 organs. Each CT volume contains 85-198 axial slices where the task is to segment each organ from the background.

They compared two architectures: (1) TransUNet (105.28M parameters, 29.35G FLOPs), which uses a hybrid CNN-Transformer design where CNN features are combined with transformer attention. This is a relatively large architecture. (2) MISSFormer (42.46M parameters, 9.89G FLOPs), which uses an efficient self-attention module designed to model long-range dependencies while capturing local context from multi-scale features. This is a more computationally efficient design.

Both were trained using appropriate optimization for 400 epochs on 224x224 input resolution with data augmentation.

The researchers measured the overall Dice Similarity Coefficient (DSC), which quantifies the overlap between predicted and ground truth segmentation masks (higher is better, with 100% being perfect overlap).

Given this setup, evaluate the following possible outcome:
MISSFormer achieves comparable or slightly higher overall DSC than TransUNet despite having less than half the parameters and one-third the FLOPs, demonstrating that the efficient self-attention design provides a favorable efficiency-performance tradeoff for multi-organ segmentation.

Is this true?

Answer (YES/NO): NO